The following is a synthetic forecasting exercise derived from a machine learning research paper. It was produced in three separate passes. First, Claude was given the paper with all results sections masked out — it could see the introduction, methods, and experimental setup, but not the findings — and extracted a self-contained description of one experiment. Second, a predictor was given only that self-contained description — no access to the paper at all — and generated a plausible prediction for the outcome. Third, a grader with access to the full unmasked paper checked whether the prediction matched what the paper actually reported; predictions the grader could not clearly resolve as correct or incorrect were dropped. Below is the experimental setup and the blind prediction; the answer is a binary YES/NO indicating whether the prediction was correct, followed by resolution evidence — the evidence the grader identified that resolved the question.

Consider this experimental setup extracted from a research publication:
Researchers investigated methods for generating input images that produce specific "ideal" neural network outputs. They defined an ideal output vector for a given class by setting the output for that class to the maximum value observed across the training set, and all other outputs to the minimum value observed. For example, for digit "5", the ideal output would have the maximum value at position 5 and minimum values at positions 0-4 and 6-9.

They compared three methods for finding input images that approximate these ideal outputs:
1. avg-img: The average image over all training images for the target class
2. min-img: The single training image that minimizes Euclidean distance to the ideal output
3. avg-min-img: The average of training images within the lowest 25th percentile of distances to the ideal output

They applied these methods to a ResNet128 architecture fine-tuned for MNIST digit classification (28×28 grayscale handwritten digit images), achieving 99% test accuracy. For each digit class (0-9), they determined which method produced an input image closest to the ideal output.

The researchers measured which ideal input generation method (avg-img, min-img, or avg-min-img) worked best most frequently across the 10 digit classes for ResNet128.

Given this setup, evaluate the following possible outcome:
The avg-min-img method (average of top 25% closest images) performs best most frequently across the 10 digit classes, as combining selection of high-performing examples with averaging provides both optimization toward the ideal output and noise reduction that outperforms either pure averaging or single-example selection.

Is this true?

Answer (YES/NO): NO